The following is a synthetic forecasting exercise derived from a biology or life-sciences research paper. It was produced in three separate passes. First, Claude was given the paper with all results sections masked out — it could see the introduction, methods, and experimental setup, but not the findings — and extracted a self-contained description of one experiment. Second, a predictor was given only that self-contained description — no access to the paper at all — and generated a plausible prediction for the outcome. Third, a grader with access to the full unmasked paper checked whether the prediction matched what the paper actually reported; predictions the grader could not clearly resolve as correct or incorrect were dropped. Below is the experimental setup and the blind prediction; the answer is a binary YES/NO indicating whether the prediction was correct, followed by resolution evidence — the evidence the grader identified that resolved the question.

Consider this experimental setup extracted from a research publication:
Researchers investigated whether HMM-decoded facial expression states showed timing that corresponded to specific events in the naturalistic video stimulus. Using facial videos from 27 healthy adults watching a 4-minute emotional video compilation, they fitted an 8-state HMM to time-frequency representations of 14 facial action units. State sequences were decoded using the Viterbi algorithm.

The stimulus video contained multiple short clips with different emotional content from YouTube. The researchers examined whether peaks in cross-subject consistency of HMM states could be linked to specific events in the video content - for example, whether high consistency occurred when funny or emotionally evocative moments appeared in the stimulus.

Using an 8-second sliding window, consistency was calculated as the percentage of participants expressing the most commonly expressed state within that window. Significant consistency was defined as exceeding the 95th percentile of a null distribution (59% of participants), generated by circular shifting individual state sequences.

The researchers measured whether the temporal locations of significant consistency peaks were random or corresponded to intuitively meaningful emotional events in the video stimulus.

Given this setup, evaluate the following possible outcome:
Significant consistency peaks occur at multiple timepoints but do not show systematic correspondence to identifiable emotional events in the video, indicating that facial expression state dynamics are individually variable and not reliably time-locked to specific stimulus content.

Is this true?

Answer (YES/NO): NO